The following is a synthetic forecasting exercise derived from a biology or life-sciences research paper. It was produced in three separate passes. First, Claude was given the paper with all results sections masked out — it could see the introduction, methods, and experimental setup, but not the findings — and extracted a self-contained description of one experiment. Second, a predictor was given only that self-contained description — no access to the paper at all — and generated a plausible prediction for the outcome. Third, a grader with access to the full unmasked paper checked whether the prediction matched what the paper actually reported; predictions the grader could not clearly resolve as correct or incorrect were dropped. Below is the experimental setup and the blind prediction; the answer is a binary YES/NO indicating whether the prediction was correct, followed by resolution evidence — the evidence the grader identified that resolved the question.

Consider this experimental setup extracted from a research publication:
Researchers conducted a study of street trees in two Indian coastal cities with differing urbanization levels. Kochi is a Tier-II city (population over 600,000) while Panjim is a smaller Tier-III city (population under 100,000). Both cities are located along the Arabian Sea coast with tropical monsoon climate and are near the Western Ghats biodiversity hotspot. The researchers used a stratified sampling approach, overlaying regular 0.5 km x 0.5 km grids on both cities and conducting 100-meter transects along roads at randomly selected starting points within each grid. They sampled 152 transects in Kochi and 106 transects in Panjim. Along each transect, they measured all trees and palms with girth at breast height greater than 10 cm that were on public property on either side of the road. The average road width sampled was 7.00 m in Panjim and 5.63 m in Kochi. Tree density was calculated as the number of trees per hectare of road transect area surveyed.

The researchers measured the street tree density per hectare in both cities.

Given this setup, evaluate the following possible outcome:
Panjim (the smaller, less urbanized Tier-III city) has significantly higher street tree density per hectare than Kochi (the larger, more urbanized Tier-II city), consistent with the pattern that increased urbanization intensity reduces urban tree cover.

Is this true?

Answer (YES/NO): YES